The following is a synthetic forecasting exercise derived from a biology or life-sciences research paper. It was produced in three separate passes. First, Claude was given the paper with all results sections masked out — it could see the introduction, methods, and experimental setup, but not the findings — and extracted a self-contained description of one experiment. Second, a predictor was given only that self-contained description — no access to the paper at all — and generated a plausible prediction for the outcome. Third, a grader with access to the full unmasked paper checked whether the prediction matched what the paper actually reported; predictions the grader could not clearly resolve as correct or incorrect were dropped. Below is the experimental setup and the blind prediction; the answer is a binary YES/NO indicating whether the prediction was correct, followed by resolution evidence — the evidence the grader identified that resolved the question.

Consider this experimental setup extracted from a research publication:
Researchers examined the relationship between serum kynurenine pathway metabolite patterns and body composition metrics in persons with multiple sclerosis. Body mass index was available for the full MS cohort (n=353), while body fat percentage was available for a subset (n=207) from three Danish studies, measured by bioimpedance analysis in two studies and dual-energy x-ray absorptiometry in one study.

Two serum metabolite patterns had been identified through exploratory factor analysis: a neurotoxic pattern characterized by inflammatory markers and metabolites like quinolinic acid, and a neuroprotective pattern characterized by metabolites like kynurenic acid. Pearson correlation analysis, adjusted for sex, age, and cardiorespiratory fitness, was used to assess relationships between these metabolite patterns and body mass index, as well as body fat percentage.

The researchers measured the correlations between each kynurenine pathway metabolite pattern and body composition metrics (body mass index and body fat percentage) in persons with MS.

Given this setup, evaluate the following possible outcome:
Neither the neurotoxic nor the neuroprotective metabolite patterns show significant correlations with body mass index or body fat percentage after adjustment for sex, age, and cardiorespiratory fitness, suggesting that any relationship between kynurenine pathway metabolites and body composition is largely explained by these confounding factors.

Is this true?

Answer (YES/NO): NO